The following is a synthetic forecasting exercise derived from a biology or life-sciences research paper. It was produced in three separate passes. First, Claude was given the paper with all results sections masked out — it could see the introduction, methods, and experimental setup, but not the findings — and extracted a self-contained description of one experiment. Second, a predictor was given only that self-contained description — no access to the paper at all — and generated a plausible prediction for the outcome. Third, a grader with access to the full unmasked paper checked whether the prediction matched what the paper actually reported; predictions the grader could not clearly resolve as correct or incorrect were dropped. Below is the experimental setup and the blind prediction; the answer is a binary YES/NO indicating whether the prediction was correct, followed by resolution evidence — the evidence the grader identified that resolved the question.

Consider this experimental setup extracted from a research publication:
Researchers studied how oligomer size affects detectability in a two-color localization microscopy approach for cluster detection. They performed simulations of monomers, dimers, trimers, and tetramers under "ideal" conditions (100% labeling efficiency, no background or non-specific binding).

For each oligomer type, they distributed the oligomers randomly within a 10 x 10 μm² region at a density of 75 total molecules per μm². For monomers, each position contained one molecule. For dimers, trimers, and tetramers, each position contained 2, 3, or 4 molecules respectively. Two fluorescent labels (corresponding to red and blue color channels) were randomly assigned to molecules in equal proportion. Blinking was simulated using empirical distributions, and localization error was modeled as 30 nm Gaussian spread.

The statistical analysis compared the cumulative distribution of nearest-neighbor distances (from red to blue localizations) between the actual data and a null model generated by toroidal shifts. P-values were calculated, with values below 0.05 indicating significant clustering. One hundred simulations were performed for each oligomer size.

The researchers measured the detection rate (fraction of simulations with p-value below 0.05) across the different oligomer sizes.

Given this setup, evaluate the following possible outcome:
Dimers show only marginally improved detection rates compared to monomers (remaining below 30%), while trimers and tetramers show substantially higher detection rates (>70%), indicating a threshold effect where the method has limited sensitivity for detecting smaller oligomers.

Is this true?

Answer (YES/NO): NO